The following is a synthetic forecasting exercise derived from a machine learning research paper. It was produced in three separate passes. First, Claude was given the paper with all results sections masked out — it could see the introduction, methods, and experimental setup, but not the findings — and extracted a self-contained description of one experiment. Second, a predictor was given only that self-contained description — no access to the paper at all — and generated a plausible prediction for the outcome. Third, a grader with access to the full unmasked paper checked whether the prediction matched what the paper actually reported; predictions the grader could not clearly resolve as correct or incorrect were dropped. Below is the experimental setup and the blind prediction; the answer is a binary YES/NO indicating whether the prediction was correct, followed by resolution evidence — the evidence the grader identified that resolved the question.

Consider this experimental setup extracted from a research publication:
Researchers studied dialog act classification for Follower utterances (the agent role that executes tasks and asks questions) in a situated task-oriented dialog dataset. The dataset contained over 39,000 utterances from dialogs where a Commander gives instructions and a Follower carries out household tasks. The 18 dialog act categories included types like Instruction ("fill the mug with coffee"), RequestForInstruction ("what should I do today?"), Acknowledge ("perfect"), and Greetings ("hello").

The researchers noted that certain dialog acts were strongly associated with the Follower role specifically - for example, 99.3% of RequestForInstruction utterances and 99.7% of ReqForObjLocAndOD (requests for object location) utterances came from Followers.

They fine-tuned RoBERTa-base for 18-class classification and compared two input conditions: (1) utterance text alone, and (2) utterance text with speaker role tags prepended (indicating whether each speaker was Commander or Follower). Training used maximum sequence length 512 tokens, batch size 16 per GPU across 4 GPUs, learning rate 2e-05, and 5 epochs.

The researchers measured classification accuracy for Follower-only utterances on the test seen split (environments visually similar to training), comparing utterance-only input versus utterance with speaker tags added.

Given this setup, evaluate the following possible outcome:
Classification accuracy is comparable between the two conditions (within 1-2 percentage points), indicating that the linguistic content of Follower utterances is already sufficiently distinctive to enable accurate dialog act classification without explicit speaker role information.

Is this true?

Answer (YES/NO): NO